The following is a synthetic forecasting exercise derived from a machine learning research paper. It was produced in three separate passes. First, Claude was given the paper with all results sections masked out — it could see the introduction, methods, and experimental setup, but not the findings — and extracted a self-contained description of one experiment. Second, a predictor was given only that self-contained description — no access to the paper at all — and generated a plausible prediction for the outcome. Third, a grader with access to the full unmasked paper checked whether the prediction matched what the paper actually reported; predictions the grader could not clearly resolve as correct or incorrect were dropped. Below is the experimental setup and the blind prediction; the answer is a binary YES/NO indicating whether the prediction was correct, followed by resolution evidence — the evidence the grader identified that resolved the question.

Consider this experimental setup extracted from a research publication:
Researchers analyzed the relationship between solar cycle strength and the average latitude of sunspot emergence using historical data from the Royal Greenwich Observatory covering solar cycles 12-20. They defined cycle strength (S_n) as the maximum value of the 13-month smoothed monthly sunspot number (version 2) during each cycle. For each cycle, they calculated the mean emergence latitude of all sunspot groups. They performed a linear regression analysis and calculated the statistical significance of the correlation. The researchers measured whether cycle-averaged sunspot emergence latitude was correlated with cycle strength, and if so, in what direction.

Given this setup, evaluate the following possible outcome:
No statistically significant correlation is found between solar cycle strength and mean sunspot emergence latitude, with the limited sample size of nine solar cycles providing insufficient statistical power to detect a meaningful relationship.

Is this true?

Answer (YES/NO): NO